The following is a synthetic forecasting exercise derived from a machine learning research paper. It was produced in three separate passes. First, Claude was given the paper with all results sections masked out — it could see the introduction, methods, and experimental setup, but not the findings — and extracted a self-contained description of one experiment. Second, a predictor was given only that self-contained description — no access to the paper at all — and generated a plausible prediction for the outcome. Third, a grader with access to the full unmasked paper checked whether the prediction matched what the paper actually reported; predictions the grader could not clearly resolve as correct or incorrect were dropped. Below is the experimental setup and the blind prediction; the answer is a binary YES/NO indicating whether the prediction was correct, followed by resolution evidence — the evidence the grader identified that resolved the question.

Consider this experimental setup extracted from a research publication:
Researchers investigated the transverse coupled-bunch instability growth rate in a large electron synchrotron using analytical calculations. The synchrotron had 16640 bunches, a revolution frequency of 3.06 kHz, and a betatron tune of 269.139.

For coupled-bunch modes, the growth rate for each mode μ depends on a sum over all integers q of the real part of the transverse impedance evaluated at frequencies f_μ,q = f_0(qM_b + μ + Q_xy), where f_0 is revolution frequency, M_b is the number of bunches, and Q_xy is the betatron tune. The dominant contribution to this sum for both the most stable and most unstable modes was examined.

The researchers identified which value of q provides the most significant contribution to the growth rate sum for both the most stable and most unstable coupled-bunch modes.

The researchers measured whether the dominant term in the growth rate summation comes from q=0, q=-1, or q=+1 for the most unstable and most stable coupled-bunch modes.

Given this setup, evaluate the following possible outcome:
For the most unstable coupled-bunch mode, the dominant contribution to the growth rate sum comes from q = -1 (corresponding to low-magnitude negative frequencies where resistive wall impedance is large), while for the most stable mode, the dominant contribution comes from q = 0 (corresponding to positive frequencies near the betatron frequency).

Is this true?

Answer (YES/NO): NO